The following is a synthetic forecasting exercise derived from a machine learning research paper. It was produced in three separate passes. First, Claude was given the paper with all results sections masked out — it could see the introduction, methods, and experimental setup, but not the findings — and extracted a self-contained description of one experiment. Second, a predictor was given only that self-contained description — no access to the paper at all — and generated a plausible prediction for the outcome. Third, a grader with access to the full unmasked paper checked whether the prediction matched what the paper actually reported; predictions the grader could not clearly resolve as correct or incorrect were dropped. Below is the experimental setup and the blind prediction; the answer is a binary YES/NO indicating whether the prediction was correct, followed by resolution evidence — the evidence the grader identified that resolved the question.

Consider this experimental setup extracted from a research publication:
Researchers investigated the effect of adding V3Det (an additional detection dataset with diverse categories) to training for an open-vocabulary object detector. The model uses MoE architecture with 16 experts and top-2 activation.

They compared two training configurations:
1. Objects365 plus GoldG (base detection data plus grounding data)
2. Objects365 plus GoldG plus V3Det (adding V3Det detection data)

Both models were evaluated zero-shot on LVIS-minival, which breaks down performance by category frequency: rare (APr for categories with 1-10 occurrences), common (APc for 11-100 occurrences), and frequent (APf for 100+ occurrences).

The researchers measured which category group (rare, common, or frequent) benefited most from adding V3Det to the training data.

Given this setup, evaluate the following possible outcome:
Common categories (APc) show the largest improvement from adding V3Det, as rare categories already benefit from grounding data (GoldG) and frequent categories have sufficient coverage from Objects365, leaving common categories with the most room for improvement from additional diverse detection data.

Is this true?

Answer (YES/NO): YES